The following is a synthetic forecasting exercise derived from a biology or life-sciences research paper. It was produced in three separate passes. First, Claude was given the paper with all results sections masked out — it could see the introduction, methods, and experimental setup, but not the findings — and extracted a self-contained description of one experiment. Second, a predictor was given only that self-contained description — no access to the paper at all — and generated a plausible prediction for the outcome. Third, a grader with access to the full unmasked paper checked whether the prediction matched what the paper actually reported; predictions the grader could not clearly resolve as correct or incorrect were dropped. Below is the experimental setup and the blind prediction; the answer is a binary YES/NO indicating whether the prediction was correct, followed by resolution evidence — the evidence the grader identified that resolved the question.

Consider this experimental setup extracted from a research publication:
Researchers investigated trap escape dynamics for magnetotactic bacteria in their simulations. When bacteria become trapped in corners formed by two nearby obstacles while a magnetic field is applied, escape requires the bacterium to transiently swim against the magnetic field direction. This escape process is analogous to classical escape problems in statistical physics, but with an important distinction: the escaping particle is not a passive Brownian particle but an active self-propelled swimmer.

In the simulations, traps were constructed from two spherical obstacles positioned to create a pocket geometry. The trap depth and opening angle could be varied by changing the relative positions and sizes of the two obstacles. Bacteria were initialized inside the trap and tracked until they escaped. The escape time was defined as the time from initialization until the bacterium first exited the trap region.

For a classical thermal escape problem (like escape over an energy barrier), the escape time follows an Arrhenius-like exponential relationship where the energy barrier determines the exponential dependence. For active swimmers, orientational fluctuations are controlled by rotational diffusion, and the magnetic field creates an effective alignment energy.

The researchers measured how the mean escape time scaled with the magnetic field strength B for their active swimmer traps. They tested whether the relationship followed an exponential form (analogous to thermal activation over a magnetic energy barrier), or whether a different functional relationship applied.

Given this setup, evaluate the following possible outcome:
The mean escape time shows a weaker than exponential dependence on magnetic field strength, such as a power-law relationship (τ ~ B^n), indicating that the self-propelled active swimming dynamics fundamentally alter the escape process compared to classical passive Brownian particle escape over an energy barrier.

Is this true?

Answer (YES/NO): NO